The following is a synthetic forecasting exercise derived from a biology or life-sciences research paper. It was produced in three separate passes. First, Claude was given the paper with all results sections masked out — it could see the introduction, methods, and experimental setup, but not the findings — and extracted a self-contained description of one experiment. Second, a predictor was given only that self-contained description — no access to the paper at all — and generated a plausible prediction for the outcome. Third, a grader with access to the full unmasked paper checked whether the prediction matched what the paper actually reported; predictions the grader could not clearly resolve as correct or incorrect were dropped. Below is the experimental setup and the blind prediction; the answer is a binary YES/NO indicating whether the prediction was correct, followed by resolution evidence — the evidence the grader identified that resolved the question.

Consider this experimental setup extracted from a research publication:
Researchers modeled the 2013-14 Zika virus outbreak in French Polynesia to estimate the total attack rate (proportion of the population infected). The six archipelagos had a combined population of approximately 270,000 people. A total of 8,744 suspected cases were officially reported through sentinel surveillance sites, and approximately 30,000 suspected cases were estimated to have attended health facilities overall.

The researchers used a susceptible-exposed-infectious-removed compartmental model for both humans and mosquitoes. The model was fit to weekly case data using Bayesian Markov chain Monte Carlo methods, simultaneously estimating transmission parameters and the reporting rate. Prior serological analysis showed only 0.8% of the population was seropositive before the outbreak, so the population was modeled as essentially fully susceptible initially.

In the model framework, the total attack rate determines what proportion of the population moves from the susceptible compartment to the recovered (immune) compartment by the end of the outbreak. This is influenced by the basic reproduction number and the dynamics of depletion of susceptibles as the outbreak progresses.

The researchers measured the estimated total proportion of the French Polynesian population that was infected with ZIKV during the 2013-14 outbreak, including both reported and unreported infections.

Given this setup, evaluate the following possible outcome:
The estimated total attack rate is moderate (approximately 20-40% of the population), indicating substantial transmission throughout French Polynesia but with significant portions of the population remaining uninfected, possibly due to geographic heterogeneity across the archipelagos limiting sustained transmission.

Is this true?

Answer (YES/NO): NO